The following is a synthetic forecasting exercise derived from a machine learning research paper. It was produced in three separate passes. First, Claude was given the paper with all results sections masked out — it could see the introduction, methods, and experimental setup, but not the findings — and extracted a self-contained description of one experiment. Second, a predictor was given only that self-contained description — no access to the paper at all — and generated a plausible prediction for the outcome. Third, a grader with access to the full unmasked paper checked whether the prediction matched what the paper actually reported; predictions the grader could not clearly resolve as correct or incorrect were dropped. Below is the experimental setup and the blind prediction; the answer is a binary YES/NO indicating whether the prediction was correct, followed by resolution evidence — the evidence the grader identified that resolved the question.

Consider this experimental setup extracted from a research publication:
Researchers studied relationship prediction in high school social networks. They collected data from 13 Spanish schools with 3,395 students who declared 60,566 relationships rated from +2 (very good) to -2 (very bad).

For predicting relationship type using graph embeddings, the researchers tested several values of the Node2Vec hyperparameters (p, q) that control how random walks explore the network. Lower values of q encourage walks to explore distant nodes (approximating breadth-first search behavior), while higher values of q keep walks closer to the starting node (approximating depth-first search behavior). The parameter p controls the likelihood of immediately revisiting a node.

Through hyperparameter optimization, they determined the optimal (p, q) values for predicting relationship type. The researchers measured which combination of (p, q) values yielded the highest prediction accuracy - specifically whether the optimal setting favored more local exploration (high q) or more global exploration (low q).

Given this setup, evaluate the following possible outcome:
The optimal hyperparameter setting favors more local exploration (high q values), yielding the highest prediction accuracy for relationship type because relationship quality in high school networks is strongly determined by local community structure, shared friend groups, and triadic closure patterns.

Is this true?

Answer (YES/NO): YES